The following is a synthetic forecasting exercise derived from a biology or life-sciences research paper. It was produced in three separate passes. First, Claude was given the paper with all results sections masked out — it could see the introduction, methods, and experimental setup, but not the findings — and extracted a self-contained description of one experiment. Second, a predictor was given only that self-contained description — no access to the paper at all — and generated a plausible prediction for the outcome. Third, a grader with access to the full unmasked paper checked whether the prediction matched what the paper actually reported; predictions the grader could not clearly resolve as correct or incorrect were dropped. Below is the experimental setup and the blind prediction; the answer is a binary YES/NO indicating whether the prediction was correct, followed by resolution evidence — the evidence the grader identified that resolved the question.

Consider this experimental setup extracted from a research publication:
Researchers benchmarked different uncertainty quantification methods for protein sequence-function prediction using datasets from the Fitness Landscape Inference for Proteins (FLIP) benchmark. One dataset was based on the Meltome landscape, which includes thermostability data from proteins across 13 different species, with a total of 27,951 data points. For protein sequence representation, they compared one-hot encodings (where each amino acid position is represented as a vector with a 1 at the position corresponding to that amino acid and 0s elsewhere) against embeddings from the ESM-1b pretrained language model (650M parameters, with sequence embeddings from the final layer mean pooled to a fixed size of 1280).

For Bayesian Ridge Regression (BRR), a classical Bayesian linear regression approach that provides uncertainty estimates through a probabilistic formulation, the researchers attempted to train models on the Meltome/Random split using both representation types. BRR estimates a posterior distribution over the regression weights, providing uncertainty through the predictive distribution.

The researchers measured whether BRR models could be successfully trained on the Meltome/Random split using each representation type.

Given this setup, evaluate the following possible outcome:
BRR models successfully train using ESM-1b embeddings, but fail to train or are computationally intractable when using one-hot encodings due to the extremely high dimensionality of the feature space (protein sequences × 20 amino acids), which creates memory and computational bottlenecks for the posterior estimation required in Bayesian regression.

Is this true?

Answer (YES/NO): YES